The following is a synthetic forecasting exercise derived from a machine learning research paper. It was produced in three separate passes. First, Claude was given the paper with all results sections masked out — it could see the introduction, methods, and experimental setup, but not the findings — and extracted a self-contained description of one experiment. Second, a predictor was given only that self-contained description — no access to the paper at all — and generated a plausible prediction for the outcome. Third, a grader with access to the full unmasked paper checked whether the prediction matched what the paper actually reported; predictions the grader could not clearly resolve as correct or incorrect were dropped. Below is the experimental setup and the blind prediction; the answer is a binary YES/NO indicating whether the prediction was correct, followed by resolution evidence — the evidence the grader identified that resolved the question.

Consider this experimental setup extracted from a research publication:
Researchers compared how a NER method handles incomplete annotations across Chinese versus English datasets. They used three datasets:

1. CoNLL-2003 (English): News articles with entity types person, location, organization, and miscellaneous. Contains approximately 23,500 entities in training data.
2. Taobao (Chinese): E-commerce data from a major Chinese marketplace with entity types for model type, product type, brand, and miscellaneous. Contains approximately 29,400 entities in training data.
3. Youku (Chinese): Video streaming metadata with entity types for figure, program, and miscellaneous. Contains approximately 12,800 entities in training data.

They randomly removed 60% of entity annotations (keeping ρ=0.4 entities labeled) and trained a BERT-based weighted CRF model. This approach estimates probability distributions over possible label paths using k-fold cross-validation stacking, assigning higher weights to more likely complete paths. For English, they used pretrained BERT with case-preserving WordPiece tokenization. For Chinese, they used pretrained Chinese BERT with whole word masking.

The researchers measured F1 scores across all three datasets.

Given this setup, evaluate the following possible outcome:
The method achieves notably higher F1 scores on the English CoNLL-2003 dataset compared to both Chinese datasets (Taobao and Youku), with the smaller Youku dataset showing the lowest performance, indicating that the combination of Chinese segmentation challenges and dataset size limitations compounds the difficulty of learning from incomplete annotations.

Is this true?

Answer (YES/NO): NO